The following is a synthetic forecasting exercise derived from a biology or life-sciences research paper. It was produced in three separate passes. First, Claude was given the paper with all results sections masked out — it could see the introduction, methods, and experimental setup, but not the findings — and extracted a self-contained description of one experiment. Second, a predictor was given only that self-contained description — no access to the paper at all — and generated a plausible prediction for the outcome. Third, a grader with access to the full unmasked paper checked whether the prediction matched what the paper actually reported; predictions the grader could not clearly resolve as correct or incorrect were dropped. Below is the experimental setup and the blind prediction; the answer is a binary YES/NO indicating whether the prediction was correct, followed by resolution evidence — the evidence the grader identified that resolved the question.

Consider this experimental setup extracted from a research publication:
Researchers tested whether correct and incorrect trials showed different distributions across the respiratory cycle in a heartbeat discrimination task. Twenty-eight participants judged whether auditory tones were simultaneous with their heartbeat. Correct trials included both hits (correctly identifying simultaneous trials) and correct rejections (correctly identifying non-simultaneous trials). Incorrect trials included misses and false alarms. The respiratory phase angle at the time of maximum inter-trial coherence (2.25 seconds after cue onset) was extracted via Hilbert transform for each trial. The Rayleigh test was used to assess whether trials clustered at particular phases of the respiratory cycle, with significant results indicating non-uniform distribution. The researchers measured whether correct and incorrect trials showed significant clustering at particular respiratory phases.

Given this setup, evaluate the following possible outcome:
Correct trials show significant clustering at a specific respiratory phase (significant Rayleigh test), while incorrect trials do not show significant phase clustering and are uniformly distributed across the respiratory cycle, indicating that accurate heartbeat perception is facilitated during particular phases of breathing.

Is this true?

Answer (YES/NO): YES